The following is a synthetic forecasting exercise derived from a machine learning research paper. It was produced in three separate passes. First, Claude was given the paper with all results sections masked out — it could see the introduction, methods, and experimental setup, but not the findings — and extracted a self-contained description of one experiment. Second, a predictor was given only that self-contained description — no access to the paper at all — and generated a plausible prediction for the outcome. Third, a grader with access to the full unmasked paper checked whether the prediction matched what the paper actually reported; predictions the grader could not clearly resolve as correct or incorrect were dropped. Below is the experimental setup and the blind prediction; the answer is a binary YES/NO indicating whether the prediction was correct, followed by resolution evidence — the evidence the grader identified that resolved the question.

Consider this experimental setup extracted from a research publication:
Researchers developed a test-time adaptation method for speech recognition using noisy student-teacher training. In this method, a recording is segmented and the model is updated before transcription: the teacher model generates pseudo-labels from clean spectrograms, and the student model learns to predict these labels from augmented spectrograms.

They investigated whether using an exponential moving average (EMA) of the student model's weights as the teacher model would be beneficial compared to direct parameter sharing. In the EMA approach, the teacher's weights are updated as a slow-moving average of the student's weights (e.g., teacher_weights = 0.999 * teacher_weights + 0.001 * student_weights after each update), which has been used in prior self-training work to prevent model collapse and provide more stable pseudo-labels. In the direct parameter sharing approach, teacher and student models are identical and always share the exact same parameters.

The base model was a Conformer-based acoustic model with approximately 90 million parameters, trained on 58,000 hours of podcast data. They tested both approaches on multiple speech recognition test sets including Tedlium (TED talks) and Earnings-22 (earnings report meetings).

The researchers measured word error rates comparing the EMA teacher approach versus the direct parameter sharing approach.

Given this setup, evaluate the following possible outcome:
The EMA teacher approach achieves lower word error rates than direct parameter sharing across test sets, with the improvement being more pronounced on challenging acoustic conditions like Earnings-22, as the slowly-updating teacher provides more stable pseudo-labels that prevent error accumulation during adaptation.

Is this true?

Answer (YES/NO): NO